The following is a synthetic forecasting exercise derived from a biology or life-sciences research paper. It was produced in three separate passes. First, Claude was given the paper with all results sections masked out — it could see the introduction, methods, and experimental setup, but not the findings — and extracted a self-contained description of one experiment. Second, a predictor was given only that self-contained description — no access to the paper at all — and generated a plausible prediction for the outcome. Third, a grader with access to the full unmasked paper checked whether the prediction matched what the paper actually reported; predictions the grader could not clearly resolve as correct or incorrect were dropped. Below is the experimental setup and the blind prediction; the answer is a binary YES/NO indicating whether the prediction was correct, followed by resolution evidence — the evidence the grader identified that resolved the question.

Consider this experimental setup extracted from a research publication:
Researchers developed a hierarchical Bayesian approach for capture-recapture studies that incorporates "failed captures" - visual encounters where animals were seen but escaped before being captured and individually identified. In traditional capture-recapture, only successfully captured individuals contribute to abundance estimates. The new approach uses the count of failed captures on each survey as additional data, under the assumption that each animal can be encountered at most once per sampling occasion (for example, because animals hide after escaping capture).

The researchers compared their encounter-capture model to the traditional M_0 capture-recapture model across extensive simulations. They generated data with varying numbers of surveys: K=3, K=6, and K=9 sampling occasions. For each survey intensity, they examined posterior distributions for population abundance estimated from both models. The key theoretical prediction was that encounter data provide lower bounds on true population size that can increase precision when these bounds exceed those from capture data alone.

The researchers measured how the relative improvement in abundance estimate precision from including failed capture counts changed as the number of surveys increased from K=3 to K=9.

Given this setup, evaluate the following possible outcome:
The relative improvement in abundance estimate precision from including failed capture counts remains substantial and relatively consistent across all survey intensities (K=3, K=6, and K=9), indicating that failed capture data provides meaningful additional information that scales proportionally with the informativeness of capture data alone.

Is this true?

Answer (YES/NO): NO